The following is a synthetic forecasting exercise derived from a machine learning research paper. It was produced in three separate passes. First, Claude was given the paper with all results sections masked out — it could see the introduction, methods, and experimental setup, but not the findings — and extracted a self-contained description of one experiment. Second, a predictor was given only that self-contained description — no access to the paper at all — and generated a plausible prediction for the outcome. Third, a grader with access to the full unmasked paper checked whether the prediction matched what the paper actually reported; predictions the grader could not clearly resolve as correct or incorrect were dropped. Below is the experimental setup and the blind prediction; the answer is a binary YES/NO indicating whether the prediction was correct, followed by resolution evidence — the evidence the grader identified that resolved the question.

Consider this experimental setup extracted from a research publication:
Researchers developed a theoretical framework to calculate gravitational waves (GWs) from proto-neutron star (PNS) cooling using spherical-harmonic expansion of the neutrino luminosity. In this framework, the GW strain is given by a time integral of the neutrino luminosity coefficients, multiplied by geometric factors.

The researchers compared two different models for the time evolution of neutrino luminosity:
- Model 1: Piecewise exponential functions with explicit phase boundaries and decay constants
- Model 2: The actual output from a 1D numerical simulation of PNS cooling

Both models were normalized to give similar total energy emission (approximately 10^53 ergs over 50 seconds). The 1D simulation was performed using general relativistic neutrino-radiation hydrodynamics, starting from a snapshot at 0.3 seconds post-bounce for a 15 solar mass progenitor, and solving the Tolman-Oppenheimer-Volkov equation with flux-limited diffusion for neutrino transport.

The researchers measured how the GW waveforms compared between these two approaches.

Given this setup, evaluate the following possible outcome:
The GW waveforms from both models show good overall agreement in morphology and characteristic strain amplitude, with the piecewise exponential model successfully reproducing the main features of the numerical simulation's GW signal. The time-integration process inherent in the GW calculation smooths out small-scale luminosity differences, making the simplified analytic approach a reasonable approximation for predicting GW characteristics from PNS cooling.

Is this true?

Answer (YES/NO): YES